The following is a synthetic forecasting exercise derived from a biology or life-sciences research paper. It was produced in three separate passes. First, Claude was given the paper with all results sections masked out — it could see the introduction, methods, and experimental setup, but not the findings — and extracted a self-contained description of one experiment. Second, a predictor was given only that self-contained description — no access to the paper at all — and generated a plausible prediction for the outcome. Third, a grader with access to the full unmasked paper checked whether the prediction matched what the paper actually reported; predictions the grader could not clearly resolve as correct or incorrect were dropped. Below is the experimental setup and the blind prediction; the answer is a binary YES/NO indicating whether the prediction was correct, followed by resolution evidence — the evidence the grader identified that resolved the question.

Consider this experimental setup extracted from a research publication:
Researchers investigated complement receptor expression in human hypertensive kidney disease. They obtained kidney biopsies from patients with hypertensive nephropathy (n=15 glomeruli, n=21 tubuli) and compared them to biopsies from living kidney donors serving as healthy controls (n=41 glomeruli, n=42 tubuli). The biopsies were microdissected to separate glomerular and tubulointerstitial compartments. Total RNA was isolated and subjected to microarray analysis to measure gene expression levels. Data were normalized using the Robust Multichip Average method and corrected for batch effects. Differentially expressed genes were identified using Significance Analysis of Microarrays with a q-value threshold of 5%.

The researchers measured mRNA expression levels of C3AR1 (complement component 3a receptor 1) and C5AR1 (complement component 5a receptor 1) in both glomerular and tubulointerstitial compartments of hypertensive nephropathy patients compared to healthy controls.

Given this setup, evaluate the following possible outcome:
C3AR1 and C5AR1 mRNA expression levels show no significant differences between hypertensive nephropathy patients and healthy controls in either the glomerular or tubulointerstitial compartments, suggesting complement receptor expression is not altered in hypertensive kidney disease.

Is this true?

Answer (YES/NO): NO